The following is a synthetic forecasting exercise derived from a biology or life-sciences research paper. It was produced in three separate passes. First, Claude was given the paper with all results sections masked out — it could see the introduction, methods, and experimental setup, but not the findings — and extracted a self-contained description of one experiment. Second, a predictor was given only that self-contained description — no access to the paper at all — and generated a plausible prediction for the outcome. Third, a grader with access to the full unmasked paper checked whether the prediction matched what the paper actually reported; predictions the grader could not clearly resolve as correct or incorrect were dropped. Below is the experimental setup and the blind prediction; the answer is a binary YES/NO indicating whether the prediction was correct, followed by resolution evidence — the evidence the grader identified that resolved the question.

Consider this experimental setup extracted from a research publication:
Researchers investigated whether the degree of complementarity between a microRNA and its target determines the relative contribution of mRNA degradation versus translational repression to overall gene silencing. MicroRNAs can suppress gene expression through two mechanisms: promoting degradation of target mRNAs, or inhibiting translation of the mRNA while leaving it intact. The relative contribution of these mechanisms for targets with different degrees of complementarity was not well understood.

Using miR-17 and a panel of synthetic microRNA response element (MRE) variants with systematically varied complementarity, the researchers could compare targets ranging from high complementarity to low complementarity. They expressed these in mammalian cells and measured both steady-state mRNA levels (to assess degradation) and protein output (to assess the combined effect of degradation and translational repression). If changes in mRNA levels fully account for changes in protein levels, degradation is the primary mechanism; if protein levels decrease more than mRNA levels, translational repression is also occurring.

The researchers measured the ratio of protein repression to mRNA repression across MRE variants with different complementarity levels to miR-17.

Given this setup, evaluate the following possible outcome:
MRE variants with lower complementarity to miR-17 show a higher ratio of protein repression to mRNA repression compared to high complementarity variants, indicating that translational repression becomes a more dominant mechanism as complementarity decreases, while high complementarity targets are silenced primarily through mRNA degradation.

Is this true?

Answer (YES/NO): NO